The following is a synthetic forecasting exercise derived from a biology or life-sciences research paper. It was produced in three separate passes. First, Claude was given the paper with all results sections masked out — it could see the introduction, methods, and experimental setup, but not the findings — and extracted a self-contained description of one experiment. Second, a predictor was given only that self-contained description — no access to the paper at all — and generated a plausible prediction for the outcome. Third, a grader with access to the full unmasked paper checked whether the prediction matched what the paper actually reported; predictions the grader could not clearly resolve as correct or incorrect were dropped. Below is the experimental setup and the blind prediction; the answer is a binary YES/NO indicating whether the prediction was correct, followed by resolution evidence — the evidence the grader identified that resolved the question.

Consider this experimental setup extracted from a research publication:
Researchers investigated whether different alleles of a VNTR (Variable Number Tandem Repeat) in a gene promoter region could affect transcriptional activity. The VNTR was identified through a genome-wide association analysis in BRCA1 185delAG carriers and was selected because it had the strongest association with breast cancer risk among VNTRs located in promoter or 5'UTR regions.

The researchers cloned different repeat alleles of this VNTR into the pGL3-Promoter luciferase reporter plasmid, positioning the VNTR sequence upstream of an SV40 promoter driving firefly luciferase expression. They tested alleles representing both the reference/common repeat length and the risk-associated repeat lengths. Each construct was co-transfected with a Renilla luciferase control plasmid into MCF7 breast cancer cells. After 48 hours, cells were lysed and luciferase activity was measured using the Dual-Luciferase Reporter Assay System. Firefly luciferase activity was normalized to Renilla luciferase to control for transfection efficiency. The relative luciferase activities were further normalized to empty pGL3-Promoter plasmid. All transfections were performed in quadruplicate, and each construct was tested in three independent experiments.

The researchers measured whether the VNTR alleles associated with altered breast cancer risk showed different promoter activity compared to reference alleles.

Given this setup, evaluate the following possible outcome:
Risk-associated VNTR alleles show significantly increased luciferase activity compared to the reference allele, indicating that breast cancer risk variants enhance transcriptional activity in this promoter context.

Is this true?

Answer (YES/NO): NO